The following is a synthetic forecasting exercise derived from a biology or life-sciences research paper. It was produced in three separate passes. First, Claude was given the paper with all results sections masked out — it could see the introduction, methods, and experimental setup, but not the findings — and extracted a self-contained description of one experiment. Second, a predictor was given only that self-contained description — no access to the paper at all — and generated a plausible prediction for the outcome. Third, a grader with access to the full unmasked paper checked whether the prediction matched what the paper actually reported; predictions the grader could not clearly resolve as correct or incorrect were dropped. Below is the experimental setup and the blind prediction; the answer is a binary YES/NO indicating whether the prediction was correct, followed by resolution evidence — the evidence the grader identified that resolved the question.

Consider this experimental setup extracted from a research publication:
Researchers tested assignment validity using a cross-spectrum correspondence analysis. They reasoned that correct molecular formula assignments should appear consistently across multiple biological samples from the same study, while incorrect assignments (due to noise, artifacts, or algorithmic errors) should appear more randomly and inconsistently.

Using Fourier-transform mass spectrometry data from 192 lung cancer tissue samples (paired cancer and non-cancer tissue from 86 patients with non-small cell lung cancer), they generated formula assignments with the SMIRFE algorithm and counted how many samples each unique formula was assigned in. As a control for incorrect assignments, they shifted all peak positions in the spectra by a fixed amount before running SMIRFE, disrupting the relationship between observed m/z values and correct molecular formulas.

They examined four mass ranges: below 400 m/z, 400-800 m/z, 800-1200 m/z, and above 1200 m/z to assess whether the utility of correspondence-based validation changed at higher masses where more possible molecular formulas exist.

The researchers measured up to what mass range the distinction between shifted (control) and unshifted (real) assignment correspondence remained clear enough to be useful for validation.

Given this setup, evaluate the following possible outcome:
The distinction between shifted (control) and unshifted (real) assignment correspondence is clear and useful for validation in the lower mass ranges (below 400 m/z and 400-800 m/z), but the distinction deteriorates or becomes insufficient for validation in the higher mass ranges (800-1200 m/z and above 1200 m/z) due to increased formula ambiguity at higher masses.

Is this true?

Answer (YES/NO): NO